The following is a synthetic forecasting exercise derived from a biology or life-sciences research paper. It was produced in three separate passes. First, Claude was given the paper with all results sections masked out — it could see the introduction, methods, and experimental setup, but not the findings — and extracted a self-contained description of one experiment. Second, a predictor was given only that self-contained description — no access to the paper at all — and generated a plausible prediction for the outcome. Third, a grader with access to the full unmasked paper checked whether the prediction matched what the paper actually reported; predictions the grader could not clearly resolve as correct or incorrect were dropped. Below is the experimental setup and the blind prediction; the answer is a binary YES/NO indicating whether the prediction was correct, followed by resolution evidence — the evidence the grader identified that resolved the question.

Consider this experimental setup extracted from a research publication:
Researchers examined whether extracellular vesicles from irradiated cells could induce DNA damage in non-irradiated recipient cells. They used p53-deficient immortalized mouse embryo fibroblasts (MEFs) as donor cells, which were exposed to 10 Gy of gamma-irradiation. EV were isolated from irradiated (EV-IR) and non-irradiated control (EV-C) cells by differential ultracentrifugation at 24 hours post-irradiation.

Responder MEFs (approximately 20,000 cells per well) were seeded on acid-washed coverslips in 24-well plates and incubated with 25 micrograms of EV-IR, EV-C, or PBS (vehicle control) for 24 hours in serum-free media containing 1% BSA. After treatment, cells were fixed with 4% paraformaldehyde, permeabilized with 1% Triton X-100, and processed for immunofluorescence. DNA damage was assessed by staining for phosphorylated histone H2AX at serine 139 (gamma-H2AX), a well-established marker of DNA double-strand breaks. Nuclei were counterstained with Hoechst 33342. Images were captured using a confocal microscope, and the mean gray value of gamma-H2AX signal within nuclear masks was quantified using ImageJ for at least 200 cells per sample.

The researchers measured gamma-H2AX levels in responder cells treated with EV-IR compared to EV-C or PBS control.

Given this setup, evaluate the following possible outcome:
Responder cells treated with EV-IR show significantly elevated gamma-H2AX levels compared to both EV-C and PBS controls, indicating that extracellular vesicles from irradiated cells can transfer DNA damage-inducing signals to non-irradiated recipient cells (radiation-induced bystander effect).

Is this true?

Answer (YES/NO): YES